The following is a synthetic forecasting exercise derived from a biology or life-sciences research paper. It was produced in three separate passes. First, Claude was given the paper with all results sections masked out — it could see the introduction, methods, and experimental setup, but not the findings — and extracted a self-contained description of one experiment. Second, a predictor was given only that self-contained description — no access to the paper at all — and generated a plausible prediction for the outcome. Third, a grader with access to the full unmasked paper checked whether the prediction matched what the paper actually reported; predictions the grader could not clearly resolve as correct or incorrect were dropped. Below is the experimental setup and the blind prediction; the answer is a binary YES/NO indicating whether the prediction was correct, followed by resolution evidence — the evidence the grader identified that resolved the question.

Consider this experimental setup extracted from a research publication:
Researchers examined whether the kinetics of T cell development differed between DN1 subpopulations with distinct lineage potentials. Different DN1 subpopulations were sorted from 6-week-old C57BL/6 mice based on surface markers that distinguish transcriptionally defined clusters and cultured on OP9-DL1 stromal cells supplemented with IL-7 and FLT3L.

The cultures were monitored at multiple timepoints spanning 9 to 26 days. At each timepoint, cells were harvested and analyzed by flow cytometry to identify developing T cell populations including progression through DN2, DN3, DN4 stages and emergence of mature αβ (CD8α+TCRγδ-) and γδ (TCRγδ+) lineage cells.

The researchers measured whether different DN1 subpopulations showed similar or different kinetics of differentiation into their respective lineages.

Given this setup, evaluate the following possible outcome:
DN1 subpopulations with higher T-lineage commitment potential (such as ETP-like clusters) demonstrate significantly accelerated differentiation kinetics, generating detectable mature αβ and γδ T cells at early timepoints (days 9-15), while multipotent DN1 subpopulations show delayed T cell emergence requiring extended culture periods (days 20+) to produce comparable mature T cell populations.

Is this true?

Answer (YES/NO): NO